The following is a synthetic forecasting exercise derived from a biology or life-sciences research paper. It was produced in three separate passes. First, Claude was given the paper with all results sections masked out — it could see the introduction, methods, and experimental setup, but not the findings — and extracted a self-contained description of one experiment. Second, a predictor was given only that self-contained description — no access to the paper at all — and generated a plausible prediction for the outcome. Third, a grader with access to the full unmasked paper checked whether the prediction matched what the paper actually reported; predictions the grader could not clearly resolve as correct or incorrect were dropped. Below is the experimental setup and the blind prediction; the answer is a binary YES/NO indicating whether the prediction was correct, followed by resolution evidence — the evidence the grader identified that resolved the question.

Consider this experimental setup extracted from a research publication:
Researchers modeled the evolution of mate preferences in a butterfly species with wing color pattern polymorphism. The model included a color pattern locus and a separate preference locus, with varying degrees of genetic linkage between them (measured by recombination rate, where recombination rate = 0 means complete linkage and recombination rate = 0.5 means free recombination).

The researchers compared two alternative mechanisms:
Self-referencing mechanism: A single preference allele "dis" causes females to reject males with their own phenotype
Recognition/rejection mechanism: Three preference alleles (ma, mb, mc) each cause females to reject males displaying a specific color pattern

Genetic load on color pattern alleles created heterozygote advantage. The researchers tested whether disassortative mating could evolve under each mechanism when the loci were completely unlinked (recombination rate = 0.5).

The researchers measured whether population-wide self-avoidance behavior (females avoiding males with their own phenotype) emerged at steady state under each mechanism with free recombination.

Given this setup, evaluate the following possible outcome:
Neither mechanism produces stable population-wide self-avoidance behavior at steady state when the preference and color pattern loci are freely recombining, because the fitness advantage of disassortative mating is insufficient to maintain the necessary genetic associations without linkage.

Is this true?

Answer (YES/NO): NO